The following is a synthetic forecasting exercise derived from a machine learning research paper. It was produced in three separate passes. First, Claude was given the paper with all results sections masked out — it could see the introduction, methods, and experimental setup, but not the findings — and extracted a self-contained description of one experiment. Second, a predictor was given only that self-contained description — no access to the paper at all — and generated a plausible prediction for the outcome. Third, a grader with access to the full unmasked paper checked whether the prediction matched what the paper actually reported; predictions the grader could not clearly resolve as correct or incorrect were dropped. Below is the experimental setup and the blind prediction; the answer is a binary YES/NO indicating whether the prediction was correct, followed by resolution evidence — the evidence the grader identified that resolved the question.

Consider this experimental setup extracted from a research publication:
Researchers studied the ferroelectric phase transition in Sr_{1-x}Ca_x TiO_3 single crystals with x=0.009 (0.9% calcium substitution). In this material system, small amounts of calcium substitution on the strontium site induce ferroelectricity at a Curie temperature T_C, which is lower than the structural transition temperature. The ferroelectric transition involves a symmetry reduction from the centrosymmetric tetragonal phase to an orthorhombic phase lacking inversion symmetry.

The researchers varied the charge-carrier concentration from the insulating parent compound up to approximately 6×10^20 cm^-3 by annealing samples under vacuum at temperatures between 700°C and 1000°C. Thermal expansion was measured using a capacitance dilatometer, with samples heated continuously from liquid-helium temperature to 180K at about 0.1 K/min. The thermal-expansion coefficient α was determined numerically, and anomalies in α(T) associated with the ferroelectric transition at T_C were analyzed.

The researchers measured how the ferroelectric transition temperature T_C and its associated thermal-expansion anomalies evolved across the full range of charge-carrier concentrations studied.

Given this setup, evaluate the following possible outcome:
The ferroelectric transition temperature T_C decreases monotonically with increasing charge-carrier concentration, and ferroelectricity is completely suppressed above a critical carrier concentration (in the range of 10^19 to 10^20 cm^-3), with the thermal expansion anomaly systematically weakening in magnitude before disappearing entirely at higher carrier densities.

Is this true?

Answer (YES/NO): NO